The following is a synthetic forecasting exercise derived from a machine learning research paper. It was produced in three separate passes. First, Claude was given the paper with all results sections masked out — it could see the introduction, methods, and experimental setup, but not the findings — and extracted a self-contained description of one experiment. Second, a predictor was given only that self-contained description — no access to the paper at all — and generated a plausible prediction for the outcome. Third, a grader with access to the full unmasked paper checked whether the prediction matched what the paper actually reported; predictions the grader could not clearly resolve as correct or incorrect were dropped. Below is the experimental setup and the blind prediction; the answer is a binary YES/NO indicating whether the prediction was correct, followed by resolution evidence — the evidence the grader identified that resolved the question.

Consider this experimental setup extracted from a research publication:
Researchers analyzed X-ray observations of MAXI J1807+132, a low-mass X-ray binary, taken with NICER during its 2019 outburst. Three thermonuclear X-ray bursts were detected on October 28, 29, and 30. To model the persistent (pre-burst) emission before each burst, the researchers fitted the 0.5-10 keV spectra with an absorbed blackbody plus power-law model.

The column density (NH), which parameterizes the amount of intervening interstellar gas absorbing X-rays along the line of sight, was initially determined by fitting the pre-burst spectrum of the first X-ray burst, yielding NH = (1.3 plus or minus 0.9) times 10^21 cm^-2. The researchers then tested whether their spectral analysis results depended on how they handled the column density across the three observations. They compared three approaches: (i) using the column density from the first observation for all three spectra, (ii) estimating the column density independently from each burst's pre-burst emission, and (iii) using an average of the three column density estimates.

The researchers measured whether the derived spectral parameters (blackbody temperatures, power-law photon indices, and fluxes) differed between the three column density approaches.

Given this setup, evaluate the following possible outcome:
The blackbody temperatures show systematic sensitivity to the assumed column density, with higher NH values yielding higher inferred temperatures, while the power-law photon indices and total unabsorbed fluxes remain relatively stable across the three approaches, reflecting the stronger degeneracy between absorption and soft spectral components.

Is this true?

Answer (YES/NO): NO